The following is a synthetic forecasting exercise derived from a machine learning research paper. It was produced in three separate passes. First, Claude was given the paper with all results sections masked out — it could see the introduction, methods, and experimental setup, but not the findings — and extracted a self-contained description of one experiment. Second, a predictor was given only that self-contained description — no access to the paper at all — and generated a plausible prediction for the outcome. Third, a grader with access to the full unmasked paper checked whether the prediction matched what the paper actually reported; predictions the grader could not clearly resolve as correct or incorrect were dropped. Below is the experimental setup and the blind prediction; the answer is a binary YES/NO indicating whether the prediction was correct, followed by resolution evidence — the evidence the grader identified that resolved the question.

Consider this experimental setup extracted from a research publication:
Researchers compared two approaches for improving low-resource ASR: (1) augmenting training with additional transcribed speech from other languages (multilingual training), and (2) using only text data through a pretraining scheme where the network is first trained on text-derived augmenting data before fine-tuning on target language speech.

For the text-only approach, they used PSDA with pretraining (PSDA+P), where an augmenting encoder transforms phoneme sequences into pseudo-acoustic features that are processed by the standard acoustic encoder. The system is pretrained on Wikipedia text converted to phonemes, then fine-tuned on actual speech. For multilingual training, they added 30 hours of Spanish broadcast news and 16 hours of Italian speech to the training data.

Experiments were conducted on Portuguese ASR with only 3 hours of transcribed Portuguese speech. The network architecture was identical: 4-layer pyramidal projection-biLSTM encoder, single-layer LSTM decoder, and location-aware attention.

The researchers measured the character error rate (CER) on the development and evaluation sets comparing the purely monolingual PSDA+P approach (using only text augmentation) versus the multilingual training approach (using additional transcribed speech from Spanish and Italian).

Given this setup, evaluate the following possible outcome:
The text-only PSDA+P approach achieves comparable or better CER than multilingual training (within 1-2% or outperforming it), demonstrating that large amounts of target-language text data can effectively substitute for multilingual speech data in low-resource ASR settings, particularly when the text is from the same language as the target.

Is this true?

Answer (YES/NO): NO